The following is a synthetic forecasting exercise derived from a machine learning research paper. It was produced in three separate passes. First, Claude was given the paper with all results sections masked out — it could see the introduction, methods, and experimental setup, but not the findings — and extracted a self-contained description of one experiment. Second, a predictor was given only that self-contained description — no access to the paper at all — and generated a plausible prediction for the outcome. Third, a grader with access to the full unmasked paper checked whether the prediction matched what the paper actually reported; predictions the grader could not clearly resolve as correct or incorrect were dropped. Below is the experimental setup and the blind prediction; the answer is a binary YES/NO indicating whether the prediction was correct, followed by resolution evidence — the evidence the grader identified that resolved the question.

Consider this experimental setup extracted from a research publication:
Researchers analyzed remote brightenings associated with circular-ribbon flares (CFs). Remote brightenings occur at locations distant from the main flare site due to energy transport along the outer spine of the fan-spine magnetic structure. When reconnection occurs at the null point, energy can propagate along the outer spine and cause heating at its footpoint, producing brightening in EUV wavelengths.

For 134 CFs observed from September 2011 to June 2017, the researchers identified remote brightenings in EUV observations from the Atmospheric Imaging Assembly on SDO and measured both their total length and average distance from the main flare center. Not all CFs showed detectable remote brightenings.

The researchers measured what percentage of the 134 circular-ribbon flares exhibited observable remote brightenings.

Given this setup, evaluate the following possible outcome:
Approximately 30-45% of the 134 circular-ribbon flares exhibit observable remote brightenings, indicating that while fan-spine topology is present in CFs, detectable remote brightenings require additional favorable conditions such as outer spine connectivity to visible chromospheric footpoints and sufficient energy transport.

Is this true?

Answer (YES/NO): NO